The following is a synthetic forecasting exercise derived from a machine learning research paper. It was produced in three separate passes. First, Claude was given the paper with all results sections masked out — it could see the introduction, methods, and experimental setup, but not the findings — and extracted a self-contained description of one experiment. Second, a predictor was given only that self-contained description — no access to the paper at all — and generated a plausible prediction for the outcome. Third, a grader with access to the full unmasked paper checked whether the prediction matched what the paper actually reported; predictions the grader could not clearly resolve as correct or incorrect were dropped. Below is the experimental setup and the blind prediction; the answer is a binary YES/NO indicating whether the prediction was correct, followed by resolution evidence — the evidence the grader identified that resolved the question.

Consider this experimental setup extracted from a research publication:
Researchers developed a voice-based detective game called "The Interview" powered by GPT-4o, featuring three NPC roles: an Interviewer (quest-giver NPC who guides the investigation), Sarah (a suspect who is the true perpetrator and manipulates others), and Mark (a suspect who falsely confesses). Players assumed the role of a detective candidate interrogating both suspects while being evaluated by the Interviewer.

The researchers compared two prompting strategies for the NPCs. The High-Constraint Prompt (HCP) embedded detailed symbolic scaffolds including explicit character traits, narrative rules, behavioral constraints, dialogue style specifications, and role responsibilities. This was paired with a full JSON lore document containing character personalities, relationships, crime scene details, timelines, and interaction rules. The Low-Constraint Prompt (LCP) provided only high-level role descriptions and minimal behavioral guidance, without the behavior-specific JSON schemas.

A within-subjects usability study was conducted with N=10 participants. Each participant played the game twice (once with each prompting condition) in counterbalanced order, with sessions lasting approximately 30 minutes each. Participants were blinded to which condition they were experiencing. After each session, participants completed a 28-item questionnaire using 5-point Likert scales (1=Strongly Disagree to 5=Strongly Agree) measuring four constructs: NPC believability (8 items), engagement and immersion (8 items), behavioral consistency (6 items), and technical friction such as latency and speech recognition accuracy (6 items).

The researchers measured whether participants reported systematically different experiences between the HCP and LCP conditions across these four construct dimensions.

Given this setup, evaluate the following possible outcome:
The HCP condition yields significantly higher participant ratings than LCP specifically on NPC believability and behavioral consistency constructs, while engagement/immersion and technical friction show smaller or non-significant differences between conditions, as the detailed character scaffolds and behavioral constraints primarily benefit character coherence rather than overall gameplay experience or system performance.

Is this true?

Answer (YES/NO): NO